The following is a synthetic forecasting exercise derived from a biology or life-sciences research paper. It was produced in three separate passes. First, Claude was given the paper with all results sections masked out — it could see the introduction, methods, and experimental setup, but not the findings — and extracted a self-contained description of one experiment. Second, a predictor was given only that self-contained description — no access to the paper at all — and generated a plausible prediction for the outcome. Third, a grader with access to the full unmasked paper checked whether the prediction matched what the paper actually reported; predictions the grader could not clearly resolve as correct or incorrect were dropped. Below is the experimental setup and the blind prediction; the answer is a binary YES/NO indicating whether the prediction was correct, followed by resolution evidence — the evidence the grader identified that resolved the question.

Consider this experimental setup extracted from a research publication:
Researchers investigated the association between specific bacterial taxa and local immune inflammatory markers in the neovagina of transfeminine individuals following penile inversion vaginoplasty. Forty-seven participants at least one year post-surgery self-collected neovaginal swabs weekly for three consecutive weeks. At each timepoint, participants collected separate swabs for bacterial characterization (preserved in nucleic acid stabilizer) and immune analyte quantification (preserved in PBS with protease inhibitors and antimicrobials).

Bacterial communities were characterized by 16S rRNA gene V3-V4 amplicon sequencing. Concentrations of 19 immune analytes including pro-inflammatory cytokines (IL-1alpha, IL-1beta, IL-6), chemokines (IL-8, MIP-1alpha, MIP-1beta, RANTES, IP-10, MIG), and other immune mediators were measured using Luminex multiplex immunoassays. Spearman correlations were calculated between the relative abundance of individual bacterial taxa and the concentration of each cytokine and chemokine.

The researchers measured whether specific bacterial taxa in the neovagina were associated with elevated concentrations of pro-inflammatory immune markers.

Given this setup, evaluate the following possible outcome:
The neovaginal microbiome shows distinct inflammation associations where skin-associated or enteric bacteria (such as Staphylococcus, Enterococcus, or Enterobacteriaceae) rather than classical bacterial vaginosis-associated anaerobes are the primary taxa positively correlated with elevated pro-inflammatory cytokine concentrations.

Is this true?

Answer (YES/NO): NO